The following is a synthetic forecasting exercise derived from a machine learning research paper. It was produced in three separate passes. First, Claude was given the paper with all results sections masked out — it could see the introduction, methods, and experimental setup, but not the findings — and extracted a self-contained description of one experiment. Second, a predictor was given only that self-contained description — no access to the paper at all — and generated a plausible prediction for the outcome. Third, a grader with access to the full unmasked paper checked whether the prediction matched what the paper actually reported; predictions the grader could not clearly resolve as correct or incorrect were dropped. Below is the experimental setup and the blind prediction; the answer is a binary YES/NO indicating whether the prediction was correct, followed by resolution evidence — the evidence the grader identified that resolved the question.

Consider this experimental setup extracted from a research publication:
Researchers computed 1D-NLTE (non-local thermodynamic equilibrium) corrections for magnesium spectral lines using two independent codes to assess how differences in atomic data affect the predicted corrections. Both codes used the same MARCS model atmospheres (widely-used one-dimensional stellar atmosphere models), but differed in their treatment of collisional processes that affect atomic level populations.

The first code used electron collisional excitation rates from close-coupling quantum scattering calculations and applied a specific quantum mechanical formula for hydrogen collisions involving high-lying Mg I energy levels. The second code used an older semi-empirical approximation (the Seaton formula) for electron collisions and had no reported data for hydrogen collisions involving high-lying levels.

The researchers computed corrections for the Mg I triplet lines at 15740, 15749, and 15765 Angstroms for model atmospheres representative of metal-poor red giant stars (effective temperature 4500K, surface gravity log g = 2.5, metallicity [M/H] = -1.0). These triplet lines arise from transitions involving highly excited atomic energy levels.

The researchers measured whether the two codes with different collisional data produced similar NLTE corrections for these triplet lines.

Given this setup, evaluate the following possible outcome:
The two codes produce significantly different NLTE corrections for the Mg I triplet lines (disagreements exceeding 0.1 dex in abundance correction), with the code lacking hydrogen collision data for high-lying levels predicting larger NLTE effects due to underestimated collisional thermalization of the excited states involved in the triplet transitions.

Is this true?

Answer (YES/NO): NO